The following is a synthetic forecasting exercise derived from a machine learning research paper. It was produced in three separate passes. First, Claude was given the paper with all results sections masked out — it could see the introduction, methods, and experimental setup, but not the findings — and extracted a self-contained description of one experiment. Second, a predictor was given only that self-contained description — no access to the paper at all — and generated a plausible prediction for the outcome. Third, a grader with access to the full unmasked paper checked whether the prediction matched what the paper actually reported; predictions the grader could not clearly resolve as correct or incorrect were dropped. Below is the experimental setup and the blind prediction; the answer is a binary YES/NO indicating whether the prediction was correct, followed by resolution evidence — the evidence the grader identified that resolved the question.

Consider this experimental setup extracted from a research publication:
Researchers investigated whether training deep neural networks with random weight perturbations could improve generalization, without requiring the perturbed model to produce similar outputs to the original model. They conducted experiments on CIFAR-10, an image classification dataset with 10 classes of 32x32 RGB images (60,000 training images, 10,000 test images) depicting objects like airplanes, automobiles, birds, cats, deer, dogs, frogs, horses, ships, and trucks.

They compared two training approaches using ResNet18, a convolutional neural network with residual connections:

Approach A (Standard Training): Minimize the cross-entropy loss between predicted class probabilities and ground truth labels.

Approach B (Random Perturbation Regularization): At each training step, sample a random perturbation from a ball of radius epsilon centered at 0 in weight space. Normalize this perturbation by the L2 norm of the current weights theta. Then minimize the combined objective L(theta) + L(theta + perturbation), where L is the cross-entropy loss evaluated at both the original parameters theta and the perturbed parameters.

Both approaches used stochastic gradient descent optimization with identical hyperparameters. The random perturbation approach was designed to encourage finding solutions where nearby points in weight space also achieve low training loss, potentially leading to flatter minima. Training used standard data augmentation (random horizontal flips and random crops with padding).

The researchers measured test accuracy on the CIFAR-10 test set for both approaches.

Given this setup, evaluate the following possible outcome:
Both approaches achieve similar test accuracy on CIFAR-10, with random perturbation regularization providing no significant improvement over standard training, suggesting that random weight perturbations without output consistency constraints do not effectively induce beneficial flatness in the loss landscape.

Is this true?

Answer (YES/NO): YES